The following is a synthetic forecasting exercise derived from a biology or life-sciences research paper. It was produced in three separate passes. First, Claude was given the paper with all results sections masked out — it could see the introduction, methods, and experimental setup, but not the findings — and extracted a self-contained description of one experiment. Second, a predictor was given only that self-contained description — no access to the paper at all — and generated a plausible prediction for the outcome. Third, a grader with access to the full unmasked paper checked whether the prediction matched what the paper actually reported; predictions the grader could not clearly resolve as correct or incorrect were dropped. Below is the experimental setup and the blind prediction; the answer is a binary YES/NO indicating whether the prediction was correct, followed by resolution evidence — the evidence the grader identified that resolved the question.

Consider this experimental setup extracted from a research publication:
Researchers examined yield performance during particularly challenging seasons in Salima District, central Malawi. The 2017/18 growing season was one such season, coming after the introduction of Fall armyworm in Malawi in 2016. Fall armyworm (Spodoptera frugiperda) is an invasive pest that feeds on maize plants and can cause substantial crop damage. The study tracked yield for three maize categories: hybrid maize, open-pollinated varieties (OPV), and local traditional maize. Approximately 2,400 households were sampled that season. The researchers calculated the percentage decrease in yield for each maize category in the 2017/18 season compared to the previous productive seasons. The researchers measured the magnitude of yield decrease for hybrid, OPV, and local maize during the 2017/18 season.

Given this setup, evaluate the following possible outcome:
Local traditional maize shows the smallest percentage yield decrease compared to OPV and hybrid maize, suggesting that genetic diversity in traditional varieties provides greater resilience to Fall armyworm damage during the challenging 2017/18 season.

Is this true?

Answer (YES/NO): NO